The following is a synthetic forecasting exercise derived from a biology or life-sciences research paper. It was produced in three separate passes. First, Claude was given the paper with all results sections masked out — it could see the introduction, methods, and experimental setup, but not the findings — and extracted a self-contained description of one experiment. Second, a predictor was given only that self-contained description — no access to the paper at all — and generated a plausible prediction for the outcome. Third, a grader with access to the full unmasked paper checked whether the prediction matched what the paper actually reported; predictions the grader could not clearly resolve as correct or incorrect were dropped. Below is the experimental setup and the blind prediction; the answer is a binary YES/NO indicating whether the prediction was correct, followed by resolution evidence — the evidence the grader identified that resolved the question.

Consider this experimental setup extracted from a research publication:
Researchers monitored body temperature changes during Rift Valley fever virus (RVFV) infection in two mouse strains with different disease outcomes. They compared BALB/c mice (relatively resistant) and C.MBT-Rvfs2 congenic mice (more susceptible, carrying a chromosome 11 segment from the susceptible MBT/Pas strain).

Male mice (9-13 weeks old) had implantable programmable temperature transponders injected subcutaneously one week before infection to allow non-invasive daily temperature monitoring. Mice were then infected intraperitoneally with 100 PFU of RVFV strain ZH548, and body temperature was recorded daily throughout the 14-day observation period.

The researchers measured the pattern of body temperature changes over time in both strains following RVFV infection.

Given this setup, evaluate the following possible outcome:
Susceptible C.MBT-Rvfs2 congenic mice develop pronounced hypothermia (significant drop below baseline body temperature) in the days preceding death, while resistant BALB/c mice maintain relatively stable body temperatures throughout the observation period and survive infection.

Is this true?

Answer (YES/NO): NO